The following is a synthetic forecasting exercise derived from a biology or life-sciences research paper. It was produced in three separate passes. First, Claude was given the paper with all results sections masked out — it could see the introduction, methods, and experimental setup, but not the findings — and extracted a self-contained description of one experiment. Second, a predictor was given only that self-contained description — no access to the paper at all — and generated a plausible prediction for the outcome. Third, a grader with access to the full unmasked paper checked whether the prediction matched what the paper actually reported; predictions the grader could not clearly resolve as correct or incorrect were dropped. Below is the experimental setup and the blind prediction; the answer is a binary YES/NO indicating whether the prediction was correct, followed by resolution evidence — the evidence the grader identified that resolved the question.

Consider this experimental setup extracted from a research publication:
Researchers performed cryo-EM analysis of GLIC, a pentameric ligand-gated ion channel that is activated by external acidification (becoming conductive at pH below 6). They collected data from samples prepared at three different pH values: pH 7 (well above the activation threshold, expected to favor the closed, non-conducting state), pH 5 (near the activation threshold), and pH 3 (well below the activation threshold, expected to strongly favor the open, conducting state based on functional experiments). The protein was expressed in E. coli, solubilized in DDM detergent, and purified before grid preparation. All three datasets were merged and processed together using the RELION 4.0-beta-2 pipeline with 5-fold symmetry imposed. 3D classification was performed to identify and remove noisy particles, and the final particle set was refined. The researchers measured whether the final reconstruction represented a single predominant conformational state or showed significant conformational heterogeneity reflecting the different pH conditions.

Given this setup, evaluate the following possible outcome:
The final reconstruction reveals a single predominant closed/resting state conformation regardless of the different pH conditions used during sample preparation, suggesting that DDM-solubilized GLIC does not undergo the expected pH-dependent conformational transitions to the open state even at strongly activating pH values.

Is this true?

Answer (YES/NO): YES